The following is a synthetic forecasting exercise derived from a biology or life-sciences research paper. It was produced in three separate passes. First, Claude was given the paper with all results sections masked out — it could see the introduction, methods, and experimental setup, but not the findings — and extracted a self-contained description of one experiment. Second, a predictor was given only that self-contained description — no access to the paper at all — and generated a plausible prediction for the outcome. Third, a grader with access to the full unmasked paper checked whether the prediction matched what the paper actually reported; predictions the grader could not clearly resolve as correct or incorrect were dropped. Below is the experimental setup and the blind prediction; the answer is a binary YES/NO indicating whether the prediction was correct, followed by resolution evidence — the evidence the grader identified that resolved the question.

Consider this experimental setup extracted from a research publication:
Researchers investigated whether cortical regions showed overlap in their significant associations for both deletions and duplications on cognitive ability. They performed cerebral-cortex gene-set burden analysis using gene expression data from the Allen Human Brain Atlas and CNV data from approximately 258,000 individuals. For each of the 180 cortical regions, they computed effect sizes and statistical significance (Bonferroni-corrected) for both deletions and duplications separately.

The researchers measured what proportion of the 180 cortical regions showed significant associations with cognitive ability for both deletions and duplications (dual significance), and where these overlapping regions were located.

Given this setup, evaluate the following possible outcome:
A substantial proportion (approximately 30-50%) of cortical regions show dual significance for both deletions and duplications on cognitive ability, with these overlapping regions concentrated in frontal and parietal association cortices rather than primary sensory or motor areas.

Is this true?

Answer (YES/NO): NO